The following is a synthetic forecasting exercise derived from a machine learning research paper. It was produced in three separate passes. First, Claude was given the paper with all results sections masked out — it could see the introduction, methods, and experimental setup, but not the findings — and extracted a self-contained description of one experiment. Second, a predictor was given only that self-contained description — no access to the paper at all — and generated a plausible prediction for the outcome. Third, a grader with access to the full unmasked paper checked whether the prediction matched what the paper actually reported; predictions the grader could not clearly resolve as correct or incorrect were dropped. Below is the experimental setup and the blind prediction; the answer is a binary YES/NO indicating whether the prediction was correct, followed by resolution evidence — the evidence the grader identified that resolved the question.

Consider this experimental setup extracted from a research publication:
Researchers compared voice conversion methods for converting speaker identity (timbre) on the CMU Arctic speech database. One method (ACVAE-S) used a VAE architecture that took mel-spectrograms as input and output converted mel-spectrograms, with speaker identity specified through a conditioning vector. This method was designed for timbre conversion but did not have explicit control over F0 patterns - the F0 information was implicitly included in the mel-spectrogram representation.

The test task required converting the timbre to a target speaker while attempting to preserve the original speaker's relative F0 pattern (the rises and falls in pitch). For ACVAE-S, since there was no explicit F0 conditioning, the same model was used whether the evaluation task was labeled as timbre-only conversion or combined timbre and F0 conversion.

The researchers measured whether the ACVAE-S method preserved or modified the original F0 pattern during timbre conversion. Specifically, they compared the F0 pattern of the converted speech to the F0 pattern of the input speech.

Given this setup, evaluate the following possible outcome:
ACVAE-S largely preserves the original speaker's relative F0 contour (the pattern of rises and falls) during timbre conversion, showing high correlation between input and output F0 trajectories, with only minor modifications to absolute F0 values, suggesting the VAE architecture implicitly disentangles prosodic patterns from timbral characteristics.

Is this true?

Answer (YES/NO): NO